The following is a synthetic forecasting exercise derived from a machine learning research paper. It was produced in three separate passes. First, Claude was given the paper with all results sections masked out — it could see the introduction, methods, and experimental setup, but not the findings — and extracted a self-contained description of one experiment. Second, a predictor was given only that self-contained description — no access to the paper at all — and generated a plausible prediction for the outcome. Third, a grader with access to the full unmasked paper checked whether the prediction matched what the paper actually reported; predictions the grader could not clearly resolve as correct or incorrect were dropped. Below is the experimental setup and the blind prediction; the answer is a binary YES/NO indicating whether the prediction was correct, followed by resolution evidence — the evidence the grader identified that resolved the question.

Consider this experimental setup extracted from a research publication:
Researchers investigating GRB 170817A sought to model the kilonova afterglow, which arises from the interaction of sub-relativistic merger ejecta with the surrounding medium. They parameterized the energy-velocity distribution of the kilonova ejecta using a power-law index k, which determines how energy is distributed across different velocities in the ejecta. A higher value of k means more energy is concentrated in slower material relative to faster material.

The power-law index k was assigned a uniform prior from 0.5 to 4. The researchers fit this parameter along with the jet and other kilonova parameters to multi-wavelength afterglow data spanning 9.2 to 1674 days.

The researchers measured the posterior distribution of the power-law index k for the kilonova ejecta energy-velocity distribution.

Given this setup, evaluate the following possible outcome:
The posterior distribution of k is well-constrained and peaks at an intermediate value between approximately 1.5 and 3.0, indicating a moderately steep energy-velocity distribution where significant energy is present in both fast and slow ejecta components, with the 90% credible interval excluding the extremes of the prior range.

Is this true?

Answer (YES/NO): YES